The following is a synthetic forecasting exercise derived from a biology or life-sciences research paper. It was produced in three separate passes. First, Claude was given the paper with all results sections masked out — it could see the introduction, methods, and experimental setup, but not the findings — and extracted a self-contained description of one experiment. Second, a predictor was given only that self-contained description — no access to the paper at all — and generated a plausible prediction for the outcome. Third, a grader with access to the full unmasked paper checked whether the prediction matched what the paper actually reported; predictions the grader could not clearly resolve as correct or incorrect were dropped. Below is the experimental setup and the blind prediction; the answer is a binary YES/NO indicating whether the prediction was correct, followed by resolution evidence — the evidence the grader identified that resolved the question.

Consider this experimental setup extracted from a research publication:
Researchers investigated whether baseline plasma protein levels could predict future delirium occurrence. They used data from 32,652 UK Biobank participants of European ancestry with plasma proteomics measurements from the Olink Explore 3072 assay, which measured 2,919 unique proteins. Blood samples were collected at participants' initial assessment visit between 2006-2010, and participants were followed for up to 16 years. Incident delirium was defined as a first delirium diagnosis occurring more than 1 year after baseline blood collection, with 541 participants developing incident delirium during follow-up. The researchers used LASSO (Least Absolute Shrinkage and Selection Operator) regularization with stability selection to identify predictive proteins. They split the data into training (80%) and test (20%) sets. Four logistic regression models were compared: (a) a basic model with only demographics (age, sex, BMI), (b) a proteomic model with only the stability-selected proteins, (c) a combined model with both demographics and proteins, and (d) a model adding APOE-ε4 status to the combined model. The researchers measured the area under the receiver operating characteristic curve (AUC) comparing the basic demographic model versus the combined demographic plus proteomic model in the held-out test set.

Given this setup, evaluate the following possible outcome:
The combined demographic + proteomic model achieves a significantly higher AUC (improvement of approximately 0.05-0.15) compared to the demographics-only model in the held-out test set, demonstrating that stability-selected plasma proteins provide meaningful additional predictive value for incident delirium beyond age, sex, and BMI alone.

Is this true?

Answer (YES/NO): NO